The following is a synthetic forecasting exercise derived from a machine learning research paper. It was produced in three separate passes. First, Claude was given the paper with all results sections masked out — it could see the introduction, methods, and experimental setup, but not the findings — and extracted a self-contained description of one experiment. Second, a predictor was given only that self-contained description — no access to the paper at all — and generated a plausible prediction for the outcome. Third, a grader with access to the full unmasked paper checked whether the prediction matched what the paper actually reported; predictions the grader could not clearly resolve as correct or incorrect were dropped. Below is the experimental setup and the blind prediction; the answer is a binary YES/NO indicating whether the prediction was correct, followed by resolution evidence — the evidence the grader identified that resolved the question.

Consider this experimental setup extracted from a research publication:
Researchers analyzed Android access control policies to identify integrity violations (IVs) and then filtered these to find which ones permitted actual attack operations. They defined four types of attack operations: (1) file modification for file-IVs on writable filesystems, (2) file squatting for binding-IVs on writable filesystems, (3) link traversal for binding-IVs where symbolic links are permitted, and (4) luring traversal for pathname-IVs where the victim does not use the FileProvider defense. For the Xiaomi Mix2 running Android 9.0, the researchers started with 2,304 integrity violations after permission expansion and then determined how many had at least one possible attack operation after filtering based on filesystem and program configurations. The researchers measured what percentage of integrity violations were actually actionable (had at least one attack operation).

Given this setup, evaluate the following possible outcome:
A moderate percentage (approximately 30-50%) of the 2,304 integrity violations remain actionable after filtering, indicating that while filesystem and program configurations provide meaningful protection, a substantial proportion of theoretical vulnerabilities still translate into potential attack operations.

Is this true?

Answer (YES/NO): NO